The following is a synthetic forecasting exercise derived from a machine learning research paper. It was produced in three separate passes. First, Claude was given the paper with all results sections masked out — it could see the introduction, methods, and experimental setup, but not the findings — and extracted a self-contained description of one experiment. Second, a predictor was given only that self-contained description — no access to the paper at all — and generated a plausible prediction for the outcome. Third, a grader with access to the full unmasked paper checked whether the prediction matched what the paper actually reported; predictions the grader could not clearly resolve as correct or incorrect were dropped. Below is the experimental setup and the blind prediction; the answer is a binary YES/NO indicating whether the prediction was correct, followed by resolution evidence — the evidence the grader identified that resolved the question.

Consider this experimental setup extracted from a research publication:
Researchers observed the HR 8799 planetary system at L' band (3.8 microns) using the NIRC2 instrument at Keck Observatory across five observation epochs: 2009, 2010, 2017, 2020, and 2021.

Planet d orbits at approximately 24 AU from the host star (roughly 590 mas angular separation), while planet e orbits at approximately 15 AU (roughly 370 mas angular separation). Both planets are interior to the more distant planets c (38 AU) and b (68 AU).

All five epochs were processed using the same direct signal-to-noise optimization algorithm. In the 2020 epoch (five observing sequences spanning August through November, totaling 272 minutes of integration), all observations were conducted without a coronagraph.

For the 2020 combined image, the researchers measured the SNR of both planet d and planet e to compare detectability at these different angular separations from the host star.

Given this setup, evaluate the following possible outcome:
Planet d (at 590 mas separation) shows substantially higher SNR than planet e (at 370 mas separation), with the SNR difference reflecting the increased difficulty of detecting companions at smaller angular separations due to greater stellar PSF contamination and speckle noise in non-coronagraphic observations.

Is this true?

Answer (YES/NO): YES